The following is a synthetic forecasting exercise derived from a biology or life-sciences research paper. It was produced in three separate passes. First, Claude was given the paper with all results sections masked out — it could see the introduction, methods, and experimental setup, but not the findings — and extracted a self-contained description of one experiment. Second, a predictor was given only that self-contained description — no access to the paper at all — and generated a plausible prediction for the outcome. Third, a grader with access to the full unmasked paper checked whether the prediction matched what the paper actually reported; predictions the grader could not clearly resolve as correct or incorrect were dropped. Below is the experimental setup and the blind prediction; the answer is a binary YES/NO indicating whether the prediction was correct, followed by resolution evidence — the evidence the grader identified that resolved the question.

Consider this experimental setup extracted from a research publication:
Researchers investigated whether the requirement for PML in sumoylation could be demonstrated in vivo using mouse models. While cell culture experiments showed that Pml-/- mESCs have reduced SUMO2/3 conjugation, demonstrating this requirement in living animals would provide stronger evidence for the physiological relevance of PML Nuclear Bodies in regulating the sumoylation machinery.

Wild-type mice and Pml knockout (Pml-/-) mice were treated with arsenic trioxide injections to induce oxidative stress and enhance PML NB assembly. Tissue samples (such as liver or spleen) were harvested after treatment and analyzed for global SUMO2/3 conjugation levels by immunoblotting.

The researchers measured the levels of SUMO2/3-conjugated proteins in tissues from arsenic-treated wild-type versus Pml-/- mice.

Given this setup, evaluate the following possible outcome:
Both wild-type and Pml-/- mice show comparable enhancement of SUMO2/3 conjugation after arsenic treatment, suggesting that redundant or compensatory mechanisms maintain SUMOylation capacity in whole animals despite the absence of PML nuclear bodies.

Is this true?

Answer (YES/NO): NO